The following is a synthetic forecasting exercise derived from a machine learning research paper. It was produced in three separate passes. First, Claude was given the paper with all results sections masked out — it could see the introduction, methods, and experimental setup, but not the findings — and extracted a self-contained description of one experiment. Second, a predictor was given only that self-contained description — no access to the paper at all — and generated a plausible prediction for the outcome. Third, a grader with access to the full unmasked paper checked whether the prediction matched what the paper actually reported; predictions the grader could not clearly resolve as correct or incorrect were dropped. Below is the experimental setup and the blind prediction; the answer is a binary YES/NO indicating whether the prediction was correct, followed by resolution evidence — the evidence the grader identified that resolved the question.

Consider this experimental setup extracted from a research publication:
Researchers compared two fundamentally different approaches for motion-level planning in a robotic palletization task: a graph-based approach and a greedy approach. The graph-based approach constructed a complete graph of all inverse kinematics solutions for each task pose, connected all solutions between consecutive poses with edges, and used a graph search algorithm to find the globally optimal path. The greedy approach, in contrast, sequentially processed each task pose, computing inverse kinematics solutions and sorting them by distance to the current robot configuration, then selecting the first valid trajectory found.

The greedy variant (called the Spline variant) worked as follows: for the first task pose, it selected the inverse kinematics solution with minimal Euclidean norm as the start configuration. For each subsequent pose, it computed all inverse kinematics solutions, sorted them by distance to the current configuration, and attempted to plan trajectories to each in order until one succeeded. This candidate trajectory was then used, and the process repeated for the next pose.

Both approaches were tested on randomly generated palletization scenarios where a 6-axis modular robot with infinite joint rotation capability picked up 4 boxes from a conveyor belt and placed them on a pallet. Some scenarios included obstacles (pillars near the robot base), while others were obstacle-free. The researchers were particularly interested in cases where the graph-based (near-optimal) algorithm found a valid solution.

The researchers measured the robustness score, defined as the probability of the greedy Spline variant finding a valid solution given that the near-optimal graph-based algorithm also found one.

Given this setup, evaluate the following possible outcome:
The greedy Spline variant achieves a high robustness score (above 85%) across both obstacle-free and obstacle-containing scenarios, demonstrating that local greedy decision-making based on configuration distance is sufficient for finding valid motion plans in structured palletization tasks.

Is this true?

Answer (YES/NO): YES